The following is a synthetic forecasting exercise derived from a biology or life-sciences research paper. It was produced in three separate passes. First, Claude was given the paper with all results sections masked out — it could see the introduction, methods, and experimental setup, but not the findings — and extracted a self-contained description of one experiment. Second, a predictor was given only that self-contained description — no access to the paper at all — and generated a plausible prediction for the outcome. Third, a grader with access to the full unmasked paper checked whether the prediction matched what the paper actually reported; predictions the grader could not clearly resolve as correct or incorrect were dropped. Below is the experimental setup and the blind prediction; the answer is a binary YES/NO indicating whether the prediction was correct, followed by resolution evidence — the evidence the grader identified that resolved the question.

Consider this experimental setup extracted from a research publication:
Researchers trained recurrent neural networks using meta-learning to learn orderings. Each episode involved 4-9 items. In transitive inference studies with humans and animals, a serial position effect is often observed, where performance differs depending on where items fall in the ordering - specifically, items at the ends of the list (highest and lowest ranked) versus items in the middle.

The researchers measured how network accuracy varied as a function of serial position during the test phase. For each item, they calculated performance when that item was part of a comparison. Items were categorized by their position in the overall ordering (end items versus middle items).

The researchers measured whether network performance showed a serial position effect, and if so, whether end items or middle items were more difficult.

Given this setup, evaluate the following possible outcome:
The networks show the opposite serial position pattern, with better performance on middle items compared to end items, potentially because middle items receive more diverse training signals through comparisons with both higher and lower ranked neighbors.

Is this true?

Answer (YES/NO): NO